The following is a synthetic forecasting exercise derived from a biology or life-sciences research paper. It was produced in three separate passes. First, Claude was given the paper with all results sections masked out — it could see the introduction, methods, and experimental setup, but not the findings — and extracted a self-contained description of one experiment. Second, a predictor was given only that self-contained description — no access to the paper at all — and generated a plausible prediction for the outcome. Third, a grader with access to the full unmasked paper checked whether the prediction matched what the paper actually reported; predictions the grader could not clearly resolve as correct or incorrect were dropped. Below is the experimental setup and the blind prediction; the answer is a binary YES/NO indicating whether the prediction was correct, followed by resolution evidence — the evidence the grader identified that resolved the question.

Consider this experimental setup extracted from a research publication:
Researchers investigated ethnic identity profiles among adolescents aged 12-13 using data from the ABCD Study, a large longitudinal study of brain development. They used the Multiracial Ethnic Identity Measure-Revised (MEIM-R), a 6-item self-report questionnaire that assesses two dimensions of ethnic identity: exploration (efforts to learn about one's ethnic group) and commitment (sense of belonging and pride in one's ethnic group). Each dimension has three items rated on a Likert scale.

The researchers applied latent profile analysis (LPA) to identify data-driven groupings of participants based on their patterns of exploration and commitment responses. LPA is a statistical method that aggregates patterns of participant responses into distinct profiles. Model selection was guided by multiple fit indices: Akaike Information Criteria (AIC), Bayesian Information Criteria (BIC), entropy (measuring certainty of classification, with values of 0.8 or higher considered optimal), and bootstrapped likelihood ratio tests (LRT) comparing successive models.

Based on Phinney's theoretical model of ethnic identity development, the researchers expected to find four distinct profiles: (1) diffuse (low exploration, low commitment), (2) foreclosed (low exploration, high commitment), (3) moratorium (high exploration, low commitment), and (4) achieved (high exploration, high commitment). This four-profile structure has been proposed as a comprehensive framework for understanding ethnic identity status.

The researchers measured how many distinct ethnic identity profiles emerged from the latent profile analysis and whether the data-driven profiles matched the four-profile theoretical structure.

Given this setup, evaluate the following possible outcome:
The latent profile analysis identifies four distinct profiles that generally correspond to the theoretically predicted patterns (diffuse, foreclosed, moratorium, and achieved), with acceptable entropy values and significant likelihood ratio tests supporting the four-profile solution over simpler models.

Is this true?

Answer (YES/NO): NO